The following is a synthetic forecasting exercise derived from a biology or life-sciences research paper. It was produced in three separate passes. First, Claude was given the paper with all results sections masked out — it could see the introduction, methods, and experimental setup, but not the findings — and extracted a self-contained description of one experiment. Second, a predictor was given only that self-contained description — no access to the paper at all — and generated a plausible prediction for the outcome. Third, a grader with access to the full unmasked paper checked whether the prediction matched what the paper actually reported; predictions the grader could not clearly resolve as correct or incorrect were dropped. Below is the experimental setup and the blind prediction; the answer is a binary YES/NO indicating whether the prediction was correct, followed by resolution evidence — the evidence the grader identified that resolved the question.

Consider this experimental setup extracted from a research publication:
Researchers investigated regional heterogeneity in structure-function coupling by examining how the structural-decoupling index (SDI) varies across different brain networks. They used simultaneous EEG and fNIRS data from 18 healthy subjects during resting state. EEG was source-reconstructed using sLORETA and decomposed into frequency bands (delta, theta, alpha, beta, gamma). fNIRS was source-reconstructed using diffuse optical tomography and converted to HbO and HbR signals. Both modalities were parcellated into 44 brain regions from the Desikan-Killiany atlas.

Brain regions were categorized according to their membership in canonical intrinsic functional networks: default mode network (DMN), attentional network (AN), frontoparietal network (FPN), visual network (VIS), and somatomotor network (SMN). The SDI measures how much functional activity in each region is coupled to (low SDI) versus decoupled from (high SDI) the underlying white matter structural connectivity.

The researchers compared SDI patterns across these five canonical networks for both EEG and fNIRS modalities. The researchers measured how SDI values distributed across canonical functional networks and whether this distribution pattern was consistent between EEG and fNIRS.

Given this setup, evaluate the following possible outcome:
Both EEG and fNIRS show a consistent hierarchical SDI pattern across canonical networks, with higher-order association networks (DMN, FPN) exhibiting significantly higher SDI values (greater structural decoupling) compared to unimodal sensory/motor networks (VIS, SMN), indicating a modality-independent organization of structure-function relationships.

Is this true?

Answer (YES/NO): NO